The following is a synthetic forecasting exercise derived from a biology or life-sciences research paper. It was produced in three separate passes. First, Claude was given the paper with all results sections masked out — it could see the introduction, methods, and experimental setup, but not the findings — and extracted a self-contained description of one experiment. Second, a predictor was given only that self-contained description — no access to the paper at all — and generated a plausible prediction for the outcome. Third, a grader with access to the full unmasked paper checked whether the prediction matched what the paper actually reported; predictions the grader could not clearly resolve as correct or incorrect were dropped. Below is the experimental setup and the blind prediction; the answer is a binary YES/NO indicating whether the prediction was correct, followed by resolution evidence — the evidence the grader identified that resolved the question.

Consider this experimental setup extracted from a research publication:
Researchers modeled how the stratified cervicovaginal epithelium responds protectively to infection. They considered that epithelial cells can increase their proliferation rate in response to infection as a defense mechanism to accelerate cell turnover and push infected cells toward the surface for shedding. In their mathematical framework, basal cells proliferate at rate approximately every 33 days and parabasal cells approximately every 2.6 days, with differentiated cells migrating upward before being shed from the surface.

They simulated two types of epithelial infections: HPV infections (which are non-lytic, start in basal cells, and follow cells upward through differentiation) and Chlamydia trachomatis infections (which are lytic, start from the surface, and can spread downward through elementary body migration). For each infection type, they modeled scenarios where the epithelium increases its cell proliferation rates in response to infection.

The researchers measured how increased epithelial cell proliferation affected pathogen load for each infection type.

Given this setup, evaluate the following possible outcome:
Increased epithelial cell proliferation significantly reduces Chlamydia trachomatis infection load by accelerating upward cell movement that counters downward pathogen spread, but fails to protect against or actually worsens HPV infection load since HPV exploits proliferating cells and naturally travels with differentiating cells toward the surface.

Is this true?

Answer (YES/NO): NO